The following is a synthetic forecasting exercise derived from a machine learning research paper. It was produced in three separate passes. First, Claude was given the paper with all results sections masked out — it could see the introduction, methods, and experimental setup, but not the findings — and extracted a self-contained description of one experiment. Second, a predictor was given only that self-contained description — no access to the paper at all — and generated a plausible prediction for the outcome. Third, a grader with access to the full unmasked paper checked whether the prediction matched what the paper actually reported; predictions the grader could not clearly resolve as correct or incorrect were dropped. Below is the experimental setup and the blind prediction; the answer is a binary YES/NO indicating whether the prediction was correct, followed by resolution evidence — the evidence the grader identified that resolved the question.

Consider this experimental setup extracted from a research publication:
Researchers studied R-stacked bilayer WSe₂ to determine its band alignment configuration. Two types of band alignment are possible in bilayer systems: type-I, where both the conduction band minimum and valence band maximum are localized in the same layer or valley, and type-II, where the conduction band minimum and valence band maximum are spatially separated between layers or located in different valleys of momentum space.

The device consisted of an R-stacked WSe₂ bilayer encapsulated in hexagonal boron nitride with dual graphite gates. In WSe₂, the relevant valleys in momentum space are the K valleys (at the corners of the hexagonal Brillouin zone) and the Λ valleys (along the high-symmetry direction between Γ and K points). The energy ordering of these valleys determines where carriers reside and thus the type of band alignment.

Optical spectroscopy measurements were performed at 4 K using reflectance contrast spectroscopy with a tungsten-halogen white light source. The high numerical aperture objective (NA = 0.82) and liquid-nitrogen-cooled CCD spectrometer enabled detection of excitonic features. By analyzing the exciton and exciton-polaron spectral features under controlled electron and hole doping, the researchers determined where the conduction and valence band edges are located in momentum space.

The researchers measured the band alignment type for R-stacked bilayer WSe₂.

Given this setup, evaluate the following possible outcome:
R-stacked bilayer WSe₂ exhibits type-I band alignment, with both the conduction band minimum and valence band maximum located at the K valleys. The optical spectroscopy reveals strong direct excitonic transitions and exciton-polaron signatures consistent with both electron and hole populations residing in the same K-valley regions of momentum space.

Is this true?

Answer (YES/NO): NO